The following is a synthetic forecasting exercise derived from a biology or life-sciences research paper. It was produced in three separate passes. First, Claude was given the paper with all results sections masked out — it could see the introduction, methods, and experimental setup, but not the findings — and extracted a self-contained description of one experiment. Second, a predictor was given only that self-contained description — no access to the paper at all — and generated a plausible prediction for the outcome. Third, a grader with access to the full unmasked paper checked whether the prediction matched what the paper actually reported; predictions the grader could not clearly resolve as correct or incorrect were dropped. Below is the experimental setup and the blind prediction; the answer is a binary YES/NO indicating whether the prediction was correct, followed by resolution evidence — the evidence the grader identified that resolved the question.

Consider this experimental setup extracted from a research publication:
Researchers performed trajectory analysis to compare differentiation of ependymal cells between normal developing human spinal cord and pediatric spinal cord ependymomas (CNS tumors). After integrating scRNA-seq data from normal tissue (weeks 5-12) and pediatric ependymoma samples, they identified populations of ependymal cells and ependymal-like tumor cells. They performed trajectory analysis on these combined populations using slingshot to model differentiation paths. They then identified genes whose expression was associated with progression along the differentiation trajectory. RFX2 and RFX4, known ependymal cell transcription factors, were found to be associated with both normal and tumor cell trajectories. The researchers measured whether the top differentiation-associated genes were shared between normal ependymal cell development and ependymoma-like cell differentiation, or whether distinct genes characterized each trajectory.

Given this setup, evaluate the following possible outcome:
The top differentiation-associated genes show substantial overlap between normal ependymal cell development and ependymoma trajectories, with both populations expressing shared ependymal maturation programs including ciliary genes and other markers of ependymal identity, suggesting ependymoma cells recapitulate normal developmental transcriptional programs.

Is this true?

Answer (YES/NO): NO